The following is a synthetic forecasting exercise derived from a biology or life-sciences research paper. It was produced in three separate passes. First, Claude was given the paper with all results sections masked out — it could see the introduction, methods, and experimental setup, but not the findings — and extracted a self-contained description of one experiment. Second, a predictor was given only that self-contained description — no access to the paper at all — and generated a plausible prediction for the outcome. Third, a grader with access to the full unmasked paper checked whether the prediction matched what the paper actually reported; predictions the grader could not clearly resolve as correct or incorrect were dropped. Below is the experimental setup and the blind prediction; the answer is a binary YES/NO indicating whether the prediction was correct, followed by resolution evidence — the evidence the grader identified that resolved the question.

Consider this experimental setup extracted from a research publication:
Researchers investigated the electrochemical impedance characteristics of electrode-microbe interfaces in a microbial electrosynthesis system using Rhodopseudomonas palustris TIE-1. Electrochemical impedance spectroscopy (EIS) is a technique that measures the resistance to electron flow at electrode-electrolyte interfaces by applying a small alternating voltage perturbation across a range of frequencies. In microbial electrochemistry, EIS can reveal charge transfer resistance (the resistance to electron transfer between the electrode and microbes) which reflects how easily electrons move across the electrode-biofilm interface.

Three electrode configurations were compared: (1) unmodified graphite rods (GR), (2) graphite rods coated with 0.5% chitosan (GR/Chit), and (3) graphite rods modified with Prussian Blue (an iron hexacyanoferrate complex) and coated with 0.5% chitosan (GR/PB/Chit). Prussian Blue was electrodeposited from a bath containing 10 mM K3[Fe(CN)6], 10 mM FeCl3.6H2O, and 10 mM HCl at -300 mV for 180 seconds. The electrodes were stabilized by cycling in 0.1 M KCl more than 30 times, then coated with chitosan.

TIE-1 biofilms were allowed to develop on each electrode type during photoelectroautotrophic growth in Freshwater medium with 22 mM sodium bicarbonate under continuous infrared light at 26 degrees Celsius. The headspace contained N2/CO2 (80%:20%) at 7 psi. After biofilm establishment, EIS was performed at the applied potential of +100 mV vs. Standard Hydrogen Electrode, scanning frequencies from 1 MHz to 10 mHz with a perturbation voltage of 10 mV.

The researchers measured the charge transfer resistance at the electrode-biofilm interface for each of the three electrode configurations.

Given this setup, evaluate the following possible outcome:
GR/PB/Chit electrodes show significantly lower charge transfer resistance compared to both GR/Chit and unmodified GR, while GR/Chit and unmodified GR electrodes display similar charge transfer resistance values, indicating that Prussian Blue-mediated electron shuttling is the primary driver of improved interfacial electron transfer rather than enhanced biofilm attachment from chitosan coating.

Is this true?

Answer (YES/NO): NO